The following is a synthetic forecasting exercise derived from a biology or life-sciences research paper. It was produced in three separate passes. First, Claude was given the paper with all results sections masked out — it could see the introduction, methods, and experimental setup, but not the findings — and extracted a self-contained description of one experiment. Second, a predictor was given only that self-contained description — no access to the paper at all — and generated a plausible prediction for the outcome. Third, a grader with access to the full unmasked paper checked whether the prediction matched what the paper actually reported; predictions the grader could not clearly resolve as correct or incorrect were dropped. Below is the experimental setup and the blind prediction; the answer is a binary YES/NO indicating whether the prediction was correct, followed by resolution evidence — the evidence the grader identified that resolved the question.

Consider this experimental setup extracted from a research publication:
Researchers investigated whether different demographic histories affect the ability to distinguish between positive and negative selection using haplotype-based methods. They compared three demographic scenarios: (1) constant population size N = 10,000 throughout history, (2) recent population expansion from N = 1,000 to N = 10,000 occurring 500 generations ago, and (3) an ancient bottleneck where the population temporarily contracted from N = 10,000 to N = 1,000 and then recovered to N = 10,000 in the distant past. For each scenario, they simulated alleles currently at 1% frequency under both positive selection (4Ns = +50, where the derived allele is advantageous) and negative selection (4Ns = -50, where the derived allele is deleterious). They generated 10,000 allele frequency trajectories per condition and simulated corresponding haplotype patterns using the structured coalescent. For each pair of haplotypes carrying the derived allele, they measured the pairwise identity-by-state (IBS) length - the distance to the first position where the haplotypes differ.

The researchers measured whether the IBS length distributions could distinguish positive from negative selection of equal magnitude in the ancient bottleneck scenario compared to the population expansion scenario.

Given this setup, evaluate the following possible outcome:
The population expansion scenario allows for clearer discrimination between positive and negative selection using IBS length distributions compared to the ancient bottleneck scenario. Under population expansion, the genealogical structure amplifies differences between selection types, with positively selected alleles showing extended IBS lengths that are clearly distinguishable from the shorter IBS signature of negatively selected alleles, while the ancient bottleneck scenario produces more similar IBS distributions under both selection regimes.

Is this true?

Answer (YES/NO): YES